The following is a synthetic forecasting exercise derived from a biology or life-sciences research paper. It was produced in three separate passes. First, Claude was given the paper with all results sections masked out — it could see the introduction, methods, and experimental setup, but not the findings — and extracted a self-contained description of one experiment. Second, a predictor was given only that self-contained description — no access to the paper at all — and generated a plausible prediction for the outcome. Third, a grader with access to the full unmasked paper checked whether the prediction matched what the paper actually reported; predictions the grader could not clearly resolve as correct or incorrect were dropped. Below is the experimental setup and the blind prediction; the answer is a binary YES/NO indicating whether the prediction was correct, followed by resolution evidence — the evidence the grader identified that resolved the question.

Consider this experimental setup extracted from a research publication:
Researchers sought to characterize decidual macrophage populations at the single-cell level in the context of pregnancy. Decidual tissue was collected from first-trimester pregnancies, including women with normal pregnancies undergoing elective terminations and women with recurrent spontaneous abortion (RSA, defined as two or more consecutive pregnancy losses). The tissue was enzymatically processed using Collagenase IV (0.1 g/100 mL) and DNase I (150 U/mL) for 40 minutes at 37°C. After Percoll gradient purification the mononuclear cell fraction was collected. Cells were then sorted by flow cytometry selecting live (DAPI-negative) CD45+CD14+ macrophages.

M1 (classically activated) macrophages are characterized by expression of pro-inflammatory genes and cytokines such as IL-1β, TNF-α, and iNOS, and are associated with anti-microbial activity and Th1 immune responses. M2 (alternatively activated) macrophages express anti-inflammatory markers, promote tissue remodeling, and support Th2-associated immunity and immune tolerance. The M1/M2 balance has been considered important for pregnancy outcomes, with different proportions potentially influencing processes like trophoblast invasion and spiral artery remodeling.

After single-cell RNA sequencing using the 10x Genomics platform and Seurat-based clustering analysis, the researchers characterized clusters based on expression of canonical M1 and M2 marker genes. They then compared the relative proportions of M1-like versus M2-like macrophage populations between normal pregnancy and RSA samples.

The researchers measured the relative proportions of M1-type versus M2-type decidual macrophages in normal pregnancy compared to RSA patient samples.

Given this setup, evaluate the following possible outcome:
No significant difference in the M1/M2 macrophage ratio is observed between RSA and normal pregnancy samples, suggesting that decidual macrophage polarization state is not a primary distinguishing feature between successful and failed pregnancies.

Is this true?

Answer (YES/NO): NO